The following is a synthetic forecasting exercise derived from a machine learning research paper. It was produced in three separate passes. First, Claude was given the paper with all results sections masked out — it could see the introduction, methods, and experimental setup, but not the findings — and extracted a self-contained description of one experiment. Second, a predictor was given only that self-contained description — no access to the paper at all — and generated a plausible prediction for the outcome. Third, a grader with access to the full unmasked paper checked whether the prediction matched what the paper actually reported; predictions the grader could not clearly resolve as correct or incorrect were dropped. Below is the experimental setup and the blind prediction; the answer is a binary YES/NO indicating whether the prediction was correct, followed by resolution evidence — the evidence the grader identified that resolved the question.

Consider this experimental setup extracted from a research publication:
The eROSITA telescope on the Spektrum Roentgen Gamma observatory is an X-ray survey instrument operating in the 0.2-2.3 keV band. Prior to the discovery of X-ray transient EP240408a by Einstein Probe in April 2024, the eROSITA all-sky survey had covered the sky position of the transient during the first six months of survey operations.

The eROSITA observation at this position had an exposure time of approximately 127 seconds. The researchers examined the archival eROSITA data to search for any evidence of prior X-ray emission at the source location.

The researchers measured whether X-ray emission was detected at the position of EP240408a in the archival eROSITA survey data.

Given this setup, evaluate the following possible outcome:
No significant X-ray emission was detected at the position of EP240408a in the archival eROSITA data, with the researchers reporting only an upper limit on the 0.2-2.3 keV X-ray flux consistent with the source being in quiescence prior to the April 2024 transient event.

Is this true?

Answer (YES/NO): YES